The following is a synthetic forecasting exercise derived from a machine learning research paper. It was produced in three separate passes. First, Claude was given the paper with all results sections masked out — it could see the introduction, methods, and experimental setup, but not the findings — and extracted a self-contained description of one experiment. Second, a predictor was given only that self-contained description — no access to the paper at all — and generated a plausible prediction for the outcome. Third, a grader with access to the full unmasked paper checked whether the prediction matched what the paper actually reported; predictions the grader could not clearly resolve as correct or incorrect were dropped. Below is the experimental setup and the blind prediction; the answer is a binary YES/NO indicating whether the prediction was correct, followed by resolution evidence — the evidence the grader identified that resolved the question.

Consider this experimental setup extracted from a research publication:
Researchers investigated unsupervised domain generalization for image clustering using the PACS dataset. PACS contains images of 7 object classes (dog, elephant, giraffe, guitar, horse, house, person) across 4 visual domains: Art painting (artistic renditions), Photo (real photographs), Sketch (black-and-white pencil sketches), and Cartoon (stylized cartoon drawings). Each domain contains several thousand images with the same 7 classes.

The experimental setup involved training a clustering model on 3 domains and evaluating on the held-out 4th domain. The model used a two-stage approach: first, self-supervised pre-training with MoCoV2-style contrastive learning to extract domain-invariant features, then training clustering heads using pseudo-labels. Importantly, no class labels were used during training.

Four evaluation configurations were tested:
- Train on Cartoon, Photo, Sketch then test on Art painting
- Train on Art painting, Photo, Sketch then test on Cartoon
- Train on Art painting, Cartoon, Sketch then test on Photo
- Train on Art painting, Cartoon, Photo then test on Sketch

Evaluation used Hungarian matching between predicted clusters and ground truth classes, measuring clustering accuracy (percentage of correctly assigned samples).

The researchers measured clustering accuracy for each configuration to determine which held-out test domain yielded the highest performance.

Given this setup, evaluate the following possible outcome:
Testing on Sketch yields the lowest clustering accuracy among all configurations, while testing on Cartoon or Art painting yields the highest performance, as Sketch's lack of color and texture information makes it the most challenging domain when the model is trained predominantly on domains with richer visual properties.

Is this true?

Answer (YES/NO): NO